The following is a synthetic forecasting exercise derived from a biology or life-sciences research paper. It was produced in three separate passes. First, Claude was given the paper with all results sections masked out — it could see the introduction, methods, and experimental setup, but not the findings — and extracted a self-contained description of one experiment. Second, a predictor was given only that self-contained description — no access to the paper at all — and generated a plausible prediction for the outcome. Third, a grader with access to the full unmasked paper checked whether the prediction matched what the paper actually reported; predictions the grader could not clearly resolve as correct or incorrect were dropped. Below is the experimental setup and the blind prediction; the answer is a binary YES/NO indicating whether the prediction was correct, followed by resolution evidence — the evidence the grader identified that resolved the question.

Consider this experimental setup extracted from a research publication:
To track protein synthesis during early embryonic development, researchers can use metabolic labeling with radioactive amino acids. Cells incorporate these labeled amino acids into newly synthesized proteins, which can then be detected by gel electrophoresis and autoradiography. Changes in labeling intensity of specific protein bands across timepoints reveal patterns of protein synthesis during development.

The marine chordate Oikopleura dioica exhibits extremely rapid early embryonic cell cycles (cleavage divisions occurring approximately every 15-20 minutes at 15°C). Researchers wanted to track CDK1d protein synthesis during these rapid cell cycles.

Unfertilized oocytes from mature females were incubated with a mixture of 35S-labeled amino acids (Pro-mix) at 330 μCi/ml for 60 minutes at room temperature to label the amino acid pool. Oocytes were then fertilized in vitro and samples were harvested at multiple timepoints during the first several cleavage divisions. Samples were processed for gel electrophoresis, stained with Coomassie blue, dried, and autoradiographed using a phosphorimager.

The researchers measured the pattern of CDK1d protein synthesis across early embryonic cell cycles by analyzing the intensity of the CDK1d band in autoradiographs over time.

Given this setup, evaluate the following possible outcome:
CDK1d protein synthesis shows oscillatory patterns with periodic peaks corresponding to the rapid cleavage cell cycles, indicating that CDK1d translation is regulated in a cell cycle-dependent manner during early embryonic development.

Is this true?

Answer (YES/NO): YES